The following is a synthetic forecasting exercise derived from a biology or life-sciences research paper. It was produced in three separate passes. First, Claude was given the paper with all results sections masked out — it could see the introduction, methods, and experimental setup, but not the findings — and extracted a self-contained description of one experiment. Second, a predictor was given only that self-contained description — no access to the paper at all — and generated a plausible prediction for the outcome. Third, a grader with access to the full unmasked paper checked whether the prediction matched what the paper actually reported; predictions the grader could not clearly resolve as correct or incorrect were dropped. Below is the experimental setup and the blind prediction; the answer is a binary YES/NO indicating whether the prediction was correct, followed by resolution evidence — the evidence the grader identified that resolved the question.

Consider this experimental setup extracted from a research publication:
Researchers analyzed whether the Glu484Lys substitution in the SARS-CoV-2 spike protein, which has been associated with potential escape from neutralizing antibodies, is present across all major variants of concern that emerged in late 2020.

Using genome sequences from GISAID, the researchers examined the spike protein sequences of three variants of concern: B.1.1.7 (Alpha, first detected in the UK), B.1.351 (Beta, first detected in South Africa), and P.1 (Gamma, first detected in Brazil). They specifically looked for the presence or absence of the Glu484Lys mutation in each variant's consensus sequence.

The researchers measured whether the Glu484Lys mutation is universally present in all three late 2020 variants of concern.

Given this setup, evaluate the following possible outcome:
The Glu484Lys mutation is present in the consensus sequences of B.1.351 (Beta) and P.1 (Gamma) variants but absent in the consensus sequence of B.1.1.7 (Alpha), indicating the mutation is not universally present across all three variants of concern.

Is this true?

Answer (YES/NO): YES